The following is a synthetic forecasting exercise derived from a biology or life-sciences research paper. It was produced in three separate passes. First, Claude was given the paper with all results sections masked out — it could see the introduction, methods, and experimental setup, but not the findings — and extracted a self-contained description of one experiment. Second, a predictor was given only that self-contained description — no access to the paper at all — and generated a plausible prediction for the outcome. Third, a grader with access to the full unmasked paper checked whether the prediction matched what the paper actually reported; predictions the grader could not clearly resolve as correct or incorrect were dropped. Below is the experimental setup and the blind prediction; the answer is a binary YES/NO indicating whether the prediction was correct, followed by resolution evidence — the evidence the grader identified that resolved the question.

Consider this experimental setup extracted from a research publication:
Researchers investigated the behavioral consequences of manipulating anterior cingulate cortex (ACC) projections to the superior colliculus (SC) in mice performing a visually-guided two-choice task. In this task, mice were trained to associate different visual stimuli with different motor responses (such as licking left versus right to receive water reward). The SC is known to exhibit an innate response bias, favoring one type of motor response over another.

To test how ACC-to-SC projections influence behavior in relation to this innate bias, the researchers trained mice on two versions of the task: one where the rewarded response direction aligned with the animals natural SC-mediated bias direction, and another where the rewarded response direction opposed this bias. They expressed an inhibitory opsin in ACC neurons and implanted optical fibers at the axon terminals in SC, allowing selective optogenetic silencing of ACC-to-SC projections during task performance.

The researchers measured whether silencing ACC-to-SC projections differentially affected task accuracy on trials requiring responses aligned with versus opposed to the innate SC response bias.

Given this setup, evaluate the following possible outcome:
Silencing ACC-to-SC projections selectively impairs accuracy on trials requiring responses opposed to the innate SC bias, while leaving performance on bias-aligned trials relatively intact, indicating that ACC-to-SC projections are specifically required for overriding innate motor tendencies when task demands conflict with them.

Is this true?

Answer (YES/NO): YES